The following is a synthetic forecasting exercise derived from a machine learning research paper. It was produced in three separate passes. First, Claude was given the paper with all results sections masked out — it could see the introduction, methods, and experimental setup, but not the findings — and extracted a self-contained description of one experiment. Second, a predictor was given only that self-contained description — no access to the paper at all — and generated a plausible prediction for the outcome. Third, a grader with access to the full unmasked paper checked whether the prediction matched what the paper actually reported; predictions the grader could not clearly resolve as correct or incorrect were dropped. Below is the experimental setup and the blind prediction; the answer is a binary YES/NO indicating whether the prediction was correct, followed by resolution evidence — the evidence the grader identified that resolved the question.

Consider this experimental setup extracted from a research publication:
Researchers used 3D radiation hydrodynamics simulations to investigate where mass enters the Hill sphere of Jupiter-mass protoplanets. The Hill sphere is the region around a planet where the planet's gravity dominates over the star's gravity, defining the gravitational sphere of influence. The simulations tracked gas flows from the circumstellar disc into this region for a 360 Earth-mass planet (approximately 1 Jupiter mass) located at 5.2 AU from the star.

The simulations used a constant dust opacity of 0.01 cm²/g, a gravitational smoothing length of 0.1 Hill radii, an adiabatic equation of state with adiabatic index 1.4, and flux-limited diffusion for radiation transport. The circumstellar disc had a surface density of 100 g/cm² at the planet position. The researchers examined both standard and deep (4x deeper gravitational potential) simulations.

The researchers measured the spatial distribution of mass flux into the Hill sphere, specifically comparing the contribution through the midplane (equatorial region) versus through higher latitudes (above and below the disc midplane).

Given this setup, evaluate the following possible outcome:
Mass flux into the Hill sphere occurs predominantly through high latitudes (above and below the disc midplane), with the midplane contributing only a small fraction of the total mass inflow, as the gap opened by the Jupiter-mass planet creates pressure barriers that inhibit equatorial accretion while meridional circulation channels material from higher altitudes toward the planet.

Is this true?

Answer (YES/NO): NO